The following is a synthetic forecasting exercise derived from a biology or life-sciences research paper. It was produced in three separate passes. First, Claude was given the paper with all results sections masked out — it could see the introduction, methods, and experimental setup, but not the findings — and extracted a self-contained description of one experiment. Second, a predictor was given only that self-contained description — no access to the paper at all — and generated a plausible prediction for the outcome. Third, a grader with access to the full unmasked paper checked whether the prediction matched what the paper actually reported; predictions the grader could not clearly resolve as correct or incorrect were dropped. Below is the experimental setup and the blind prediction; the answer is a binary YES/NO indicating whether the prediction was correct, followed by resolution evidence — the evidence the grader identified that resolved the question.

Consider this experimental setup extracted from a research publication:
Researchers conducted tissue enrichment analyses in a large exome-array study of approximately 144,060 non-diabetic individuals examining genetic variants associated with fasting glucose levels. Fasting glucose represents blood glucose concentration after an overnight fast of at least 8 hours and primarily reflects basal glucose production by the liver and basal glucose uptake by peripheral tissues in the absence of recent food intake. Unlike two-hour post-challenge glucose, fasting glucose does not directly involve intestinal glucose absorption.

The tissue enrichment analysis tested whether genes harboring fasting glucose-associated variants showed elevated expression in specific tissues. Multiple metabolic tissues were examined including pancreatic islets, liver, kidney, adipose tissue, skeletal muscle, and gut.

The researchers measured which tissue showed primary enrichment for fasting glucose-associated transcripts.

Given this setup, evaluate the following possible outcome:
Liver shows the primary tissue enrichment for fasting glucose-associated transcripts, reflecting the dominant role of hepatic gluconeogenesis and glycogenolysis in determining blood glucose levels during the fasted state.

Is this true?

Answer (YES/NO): NO